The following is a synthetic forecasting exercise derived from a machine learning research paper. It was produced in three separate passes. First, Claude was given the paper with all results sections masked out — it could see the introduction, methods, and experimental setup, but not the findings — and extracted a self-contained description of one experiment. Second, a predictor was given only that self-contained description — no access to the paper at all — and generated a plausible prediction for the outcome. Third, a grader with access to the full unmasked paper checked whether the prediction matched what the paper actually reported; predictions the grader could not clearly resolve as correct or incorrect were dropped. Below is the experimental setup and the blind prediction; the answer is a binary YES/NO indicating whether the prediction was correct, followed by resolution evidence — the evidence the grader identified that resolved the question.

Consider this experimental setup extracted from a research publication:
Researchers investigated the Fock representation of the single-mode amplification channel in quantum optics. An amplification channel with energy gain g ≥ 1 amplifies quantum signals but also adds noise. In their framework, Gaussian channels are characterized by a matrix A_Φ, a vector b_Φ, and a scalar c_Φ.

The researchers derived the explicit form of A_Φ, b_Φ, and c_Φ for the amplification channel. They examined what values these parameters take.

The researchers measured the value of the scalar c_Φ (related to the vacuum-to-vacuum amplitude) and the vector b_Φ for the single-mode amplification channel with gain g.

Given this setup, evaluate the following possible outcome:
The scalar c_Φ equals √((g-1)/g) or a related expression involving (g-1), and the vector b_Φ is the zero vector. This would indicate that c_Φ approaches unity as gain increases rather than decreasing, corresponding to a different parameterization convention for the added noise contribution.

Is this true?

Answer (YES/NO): NO